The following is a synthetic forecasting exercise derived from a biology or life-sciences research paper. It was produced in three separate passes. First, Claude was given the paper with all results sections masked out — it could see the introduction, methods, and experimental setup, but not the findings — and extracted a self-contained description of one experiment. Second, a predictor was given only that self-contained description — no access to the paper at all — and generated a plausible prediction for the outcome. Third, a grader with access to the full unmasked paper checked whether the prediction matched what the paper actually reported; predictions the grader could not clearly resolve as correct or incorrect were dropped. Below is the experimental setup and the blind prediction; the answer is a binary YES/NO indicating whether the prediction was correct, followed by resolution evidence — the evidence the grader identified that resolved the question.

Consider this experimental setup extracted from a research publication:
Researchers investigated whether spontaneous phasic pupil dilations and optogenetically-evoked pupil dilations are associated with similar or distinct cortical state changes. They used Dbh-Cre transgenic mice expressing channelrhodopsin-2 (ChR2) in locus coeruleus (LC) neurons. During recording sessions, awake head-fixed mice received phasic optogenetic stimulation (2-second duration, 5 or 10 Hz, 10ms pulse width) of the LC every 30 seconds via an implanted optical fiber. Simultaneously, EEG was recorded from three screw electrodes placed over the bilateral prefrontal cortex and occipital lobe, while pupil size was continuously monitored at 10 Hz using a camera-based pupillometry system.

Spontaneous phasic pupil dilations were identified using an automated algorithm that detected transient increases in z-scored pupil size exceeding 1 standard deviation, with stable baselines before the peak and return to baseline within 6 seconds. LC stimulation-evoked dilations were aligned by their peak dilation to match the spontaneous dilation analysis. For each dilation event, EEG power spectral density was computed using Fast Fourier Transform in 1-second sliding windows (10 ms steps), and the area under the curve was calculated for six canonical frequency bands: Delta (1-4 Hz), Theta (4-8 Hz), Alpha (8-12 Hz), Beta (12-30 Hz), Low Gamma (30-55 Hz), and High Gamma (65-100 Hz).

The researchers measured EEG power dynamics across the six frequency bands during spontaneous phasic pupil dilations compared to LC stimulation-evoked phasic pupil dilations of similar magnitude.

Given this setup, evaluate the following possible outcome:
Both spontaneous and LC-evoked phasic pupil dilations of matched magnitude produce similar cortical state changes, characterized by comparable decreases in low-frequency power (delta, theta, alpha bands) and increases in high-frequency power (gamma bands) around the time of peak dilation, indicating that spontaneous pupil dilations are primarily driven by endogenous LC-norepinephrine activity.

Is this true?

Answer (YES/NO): NO